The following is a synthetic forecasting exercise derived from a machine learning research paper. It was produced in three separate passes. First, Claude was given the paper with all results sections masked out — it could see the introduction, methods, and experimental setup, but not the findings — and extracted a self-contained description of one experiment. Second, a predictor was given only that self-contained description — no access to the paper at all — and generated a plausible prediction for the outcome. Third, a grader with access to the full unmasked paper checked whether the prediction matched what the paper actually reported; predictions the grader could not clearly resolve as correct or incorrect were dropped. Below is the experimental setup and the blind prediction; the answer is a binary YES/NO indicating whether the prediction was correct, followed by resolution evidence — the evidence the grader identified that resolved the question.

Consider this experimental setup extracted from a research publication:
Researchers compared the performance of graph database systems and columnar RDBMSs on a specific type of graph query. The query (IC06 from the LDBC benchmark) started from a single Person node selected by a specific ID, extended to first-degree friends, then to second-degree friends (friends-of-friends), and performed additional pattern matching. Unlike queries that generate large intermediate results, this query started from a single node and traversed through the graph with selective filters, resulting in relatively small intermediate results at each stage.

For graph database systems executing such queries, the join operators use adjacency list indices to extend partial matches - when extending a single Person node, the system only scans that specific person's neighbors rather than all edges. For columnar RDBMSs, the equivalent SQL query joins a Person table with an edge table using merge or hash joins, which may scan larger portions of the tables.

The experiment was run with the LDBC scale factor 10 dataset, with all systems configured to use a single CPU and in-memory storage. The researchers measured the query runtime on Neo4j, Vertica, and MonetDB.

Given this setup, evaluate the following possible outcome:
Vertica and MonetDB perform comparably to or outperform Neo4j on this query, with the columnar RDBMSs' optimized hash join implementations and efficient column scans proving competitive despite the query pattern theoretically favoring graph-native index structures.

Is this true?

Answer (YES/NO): NO